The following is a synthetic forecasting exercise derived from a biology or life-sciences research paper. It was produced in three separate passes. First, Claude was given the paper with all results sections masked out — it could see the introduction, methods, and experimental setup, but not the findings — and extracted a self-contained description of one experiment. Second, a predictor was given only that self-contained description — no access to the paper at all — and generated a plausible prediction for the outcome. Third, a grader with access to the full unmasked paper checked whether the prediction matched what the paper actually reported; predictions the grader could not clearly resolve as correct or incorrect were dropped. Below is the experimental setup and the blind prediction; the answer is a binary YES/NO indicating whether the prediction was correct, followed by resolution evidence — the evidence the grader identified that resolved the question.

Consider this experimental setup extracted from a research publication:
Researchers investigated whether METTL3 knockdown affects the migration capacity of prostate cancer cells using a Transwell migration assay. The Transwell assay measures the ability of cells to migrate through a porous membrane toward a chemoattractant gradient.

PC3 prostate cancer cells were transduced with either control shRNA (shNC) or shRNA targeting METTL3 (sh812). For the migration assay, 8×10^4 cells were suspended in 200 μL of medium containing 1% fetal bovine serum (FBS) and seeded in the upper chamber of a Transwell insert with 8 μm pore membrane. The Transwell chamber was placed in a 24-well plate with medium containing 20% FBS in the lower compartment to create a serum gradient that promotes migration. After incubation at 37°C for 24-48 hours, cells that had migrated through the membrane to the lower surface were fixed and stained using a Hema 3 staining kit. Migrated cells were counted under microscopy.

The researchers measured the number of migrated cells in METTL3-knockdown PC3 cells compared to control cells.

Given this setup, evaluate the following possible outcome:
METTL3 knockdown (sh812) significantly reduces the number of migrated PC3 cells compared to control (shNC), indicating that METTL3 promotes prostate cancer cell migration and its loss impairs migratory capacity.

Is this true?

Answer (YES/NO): YES